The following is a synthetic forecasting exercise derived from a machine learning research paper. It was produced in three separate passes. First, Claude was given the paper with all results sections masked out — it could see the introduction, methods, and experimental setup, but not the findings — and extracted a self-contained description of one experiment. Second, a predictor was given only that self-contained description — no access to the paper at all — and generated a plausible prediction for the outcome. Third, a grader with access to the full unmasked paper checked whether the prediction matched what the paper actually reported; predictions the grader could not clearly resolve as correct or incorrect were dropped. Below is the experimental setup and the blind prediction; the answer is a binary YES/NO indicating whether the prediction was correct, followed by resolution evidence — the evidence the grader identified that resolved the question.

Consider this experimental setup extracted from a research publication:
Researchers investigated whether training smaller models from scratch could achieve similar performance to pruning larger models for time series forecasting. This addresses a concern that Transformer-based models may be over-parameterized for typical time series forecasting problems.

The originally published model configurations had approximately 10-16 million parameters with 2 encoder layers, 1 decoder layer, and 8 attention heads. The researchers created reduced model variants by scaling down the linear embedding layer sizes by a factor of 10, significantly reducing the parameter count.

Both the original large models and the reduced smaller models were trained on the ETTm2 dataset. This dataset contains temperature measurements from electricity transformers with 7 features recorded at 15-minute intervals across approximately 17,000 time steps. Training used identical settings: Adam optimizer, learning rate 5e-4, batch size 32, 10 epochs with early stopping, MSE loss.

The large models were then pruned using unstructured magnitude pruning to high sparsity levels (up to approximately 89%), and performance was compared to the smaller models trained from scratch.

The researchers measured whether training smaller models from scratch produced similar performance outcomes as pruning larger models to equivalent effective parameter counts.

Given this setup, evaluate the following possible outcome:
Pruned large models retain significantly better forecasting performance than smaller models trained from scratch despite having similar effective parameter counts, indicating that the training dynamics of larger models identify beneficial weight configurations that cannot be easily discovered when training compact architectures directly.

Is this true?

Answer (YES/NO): NO